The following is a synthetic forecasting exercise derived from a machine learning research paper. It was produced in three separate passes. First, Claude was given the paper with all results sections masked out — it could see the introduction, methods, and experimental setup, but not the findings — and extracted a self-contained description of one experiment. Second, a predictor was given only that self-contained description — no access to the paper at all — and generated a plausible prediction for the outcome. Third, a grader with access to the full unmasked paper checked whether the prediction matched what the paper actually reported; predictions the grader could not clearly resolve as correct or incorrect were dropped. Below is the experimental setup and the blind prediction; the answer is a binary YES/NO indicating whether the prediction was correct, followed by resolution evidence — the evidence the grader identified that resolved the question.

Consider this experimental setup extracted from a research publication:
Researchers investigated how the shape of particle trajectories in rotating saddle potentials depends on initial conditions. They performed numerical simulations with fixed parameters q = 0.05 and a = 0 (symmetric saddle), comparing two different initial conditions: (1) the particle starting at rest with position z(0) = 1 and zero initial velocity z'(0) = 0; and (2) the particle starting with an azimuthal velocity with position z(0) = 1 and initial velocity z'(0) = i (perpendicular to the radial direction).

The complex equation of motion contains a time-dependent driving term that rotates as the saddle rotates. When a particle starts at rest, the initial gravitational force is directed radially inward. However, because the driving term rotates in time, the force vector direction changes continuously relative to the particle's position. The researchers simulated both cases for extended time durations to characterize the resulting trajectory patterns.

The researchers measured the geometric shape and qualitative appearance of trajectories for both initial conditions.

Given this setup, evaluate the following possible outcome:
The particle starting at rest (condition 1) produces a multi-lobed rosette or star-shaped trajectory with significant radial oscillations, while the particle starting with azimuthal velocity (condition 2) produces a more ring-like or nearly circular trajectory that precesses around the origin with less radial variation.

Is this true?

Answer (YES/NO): NO